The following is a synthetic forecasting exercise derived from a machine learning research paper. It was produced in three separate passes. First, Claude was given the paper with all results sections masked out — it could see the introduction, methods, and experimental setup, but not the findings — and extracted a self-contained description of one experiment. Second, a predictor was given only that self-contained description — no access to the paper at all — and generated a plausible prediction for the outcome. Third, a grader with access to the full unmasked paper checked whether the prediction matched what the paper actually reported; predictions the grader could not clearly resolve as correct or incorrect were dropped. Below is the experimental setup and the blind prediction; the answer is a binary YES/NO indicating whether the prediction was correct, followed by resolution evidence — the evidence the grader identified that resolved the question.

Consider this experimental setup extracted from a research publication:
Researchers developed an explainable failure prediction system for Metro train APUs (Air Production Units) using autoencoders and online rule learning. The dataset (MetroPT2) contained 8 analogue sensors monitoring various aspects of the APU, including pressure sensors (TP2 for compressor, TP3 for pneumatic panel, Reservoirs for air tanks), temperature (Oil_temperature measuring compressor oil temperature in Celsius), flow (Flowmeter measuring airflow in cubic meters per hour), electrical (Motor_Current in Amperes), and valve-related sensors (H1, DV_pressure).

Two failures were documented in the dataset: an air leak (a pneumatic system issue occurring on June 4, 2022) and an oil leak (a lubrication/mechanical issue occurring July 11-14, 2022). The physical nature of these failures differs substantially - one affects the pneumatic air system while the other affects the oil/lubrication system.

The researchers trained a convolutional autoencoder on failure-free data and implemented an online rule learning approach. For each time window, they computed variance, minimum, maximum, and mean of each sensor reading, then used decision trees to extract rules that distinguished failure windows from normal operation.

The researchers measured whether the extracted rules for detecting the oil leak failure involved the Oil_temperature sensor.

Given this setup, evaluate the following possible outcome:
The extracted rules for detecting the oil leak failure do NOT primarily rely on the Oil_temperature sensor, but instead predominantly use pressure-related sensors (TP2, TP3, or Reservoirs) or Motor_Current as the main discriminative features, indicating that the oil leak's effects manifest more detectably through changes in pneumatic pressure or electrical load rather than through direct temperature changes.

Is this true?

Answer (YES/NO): YES